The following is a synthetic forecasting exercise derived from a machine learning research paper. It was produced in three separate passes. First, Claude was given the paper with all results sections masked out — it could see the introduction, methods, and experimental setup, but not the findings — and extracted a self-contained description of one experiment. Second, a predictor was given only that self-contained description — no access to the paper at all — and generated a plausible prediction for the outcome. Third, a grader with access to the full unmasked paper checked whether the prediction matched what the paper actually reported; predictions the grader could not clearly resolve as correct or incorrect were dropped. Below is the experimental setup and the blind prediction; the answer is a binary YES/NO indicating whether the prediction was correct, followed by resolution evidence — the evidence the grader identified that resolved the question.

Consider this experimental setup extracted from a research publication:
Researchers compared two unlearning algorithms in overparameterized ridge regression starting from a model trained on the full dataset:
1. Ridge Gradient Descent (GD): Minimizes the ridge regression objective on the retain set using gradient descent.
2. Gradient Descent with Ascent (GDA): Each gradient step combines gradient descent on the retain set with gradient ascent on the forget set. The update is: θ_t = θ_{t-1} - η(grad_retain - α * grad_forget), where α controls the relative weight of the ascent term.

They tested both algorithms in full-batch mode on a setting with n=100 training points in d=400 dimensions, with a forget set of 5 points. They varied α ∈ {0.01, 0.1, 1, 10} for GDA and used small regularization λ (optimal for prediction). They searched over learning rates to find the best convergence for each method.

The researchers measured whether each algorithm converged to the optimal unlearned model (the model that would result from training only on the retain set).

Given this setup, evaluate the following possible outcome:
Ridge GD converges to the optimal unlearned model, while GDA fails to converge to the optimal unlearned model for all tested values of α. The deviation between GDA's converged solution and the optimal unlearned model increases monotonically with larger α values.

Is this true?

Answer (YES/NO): NO